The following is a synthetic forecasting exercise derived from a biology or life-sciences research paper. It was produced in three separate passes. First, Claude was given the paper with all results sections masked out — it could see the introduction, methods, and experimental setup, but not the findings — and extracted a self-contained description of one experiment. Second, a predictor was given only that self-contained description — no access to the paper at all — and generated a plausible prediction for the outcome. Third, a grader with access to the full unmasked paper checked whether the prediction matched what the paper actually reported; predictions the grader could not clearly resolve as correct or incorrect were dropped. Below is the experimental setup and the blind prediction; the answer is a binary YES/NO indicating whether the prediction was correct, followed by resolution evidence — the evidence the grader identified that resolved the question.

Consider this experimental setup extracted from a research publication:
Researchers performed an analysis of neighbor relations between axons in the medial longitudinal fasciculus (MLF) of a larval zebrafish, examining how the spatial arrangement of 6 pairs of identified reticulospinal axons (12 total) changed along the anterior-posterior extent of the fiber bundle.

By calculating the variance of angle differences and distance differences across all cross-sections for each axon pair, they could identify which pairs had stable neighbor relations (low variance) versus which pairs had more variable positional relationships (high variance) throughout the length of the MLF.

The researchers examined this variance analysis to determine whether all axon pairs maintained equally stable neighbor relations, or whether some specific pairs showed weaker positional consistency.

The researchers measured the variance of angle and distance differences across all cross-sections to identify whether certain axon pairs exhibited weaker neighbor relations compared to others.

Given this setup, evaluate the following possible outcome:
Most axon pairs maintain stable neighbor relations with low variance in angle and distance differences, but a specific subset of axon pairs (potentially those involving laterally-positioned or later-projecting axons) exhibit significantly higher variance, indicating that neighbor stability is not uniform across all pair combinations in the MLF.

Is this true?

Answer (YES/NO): YES